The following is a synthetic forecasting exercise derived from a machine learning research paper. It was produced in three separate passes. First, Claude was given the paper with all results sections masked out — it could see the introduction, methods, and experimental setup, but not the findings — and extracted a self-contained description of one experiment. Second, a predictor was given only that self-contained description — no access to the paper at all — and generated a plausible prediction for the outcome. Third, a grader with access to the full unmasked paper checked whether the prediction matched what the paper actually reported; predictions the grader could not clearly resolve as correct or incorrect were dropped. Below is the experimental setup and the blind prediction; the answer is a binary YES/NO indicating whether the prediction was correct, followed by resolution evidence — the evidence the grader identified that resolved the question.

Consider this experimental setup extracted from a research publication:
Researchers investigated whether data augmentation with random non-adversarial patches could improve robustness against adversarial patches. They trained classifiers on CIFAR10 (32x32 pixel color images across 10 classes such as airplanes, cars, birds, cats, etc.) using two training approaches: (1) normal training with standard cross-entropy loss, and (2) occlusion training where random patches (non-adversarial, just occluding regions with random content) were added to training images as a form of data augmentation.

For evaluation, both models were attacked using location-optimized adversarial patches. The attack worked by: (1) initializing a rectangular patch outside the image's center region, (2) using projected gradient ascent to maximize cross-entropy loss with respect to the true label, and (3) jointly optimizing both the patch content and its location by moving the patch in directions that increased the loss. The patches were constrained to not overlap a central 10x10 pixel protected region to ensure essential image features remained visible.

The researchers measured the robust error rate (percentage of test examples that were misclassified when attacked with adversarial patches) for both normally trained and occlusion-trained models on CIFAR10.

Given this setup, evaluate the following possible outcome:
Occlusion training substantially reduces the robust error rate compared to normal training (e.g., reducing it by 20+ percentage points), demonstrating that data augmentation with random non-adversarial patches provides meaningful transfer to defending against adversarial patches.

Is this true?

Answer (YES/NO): NO